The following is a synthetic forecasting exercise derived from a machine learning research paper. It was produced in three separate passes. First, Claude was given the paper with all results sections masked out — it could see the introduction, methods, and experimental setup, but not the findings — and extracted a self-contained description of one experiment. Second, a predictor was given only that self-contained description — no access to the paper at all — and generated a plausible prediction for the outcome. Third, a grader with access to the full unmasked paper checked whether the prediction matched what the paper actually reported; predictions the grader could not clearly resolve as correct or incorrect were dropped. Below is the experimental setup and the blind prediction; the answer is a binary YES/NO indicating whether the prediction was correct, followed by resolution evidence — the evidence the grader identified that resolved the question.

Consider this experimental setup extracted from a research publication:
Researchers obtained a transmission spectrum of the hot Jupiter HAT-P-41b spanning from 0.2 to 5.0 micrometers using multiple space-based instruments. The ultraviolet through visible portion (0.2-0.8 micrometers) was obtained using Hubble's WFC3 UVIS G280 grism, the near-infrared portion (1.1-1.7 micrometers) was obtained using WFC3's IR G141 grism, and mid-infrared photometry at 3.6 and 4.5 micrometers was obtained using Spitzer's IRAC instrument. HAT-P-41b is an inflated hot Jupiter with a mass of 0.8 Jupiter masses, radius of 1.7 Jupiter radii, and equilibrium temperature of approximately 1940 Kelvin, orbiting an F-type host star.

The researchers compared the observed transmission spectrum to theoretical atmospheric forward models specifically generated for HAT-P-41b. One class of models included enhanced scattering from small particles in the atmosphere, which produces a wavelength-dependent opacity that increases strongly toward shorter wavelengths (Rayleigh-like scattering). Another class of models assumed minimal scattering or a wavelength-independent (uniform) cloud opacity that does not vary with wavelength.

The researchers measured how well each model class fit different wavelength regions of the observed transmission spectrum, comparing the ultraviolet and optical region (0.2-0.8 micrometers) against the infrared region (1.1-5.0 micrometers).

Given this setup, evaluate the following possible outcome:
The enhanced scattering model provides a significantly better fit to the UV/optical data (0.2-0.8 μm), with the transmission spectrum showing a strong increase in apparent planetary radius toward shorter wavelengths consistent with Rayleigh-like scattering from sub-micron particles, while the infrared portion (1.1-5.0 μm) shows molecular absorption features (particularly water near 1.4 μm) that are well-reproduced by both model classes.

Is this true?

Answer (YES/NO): NO